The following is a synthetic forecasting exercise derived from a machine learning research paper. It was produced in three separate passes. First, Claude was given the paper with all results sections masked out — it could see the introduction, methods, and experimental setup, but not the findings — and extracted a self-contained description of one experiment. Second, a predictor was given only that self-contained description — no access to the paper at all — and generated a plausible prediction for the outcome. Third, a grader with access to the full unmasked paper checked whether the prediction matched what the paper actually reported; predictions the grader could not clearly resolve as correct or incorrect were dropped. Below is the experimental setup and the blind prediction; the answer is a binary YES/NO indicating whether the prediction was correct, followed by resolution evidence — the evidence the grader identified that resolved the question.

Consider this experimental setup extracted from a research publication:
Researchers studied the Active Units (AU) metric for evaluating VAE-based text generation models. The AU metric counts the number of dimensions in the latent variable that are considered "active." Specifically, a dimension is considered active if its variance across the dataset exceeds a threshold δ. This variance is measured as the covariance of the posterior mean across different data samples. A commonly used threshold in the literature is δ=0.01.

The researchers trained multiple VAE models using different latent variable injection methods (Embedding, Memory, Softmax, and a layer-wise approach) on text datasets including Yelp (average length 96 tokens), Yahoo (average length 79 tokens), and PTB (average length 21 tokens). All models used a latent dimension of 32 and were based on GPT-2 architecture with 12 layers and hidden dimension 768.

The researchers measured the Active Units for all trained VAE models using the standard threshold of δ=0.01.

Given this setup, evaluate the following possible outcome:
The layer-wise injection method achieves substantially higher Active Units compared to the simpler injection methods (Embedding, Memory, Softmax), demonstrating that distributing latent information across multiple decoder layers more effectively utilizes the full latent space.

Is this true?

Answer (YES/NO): NO